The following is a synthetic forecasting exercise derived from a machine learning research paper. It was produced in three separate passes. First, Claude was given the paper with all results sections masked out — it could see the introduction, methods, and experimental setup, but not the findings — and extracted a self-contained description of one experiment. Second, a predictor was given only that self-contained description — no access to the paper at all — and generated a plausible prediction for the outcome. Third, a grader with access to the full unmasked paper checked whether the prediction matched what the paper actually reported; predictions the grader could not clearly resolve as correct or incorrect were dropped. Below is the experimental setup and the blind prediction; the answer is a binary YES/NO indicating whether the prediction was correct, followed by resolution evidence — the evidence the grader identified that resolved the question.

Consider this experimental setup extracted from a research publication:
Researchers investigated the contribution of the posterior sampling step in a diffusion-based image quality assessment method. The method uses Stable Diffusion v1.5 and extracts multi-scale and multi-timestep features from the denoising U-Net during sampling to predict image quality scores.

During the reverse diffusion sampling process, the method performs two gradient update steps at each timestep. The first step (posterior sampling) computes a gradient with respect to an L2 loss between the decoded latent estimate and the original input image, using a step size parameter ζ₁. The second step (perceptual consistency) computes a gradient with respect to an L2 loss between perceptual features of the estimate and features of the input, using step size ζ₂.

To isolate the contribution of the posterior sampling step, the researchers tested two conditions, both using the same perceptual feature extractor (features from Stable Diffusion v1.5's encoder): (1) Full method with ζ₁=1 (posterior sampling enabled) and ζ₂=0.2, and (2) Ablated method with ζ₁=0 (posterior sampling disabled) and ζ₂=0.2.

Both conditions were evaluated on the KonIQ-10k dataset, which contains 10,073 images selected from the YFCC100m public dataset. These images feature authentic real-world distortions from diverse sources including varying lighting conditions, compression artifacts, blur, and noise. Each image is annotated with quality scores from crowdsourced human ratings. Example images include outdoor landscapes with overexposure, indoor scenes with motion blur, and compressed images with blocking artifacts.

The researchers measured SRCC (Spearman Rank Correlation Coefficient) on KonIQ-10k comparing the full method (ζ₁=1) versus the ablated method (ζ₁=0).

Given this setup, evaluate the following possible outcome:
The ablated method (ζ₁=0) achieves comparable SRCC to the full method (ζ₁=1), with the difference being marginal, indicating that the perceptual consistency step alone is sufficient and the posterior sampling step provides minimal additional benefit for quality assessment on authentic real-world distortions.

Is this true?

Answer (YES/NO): NO